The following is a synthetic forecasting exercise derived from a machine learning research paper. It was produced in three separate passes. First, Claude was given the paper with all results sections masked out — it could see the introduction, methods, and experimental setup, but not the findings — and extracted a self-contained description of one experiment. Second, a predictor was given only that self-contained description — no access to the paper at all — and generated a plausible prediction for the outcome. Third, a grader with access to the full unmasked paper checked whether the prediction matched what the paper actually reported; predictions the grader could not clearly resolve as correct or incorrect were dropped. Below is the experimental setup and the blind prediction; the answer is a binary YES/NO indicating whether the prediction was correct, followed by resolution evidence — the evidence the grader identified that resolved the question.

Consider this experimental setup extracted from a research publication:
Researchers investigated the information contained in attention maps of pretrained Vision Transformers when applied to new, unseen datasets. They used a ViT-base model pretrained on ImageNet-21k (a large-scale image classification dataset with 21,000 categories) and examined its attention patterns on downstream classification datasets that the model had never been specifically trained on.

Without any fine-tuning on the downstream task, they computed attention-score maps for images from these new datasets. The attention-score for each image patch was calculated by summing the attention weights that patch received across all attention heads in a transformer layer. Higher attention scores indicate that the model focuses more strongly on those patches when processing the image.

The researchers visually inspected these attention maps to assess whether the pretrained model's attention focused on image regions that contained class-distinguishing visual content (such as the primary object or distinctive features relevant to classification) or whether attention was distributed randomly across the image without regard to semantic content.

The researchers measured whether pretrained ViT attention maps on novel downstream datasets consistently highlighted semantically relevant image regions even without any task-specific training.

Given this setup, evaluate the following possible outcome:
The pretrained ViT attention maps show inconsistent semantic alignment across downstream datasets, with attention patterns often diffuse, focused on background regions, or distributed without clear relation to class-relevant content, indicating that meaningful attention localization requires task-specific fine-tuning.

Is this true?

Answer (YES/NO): NO